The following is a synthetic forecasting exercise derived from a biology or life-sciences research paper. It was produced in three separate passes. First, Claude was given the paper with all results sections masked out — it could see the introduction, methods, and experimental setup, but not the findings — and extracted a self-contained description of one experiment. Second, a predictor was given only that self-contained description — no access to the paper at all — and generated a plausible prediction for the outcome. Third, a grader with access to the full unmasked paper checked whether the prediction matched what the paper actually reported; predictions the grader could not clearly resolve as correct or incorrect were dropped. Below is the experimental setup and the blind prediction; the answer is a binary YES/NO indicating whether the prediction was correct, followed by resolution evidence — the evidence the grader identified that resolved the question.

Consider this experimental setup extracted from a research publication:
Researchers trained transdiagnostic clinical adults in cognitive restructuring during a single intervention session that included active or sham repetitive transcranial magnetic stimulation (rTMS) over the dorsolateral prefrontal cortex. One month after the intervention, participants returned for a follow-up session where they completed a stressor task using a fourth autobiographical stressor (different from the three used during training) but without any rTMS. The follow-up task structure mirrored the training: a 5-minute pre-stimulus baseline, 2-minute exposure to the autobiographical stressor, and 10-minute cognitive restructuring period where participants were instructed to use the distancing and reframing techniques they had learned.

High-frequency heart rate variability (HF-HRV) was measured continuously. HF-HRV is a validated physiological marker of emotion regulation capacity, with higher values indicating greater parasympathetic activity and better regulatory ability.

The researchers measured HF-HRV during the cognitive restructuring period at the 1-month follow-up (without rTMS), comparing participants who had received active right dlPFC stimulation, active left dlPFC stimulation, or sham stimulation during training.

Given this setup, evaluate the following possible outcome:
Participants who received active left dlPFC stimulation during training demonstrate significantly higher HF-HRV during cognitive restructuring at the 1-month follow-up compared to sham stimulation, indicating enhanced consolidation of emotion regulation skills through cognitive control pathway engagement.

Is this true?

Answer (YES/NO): NO